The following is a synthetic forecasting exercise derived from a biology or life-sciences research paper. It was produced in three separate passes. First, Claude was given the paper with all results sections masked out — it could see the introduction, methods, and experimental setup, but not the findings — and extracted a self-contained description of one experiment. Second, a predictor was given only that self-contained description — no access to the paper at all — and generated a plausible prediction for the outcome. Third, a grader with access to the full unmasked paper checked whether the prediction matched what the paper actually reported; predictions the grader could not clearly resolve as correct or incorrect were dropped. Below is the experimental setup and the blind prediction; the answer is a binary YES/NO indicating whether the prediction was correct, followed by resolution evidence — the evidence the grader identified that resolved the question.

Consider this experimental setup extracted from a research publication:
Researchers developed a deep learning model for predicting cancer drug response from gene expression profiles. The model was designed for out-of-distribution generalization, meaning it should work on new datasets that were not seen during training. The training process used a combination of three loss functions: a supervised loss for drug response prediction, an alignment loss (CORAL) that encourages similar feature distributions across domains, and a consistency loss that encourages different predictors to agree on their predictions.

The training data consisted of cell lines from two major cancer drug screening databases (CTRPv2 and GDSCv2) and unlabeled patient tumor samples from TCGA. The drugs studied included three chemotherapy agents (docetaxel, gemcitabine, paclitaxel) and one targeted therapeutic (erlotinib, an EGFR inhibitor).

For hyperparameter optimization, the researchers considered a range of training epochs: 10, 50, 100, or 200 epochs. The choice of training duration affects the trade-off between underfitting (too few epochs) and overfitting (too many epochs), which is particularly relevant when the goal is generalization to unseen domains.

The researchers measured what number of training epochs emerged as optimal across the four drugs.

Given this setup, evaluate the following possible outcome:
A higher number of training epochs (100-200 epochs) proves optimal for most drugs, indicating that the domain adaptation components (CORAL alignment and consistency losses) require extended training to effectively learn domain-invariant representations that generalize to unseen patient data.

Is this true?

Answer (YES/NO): NO